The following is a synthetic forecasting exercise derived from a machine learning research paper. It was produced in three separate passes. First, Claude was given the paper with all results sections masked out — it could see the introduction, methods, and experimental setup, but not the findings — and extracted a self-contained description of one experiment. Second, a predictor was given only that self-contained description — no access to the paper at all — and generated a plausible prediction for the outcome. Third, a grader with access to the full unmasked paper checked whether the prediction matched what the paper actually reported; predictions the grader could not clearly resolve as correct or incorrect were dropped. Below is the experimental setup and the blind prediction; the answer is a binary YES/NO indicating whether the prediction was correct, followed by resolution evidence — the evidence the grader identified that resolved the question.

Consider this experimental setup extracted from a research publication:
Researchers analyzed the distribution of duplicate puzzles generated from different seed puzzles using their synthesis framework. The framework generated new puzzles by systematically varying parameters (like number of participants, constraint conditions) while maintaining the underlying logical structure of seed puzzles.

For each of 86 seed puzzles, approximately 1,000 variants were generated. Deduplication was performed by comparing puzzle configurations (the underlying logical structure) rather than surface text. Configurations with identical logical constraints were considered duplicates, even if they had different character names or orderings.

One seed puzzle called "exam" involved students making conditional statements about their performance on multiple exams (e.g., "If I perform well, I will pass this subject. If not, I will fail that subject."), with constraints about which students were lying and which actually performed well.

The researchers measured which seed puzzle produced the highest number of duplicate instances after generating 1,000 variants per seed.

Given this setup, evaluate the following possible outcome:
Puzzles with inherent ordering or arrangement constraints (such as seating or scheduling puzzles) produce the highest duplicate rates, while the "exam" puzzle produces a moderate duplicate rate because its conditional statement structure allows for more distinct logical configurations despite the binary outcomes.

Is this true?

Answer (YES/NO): NO